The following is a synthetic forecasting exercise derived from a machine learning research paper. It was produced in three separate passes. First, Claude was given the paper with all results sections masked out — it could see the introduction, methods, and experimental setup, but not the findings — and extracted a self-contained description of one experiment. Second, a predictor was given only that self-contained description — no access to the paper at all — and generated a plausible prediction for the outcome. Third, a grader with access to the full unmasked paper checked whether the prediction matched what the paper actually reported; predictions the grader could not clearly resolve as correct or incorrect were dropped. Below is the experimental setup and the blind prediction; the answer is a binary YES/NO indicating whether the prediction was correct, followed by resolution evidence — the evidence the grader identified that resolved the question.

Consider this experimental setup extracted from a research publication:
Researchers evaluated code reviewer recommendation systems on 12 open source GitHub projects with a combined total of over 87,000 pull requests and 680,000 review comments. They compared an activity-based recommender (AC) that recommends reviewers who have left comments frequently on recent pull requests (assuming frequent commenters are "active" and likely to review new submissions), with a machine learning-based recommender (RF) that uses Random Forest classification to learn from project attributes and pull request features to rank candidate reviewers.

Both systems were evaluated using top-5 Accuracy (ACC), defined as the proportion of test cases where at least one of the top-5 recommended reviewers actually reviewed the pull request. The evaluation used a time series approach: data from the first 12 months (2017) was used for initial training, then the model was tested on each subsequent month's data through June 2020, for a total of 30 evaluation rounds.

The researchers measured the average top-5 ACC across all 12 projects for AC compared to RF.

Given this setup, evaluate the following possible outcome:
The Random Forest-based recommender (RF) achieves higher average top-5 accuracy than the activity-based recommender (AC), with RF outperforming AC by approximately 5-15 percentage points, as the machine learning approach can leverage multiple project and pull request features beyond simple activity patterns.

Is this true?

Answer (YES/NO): NO